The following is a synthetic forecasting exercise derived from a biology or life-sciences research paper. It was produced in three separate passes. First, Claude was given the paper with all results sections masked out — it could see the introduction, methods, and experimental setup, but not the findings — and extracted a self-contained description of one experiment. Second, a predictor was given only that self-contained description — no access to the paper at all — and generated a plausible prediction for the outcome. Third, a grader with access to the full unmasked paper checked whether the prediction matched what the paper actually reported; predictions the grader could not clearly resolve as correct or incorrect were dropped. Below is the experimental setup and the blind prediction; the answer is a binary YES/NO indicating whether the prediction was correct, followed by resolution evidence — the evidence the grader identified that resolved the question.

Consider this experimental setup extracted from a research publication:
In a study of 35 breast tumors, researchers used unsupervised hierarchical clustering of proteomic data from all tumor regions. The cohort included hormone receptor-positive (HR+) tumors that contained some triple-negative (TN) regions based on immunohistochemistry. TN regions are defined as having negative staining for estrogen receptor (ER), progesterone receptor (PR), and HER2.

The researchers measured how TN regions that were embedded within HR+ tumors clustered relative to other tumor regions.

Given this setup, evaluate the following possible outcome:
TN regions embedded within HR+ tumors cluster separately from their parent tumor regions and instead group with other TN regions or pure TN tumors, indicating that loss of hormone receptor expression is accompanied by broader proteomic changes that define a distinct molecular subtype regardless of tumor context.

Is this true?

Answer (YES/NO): NO